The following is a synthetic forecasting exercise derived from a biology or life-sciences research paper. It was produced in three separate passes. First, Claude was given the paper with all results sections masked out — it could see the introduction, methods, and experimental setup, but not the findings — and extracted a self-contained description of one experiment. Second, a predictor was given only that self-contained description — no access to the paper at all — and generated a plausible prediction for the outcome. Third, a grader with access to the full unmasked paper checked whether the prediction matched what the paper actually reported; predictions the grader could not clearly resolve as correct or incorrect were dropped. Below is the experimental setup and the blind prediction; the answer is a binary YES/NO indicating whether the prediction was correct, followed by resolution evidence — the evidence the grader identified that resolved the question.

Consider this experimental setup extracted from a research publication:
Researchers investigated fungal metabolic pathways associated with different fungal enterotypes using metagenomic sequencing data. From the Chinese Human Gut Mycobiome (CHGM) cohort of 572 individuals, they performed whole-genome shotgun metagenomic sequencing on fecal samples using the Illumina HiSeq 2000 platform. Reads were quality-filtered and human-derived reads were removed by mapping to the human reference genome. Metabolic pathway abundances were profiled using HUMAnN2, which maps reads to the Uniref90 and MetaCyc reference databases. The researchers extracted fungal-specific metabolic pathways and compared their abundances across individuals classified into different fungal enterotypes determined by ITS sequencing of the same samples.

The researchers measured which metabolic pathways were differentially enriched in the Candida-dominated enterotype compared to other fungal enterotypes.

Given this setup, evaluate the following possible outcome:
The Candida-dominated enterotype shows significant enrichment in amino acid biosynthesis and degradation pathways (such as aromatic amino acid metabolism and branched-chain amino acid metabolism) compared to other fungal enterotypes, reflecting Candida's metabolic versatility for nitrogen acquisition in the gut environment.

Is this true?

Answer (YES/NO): NO